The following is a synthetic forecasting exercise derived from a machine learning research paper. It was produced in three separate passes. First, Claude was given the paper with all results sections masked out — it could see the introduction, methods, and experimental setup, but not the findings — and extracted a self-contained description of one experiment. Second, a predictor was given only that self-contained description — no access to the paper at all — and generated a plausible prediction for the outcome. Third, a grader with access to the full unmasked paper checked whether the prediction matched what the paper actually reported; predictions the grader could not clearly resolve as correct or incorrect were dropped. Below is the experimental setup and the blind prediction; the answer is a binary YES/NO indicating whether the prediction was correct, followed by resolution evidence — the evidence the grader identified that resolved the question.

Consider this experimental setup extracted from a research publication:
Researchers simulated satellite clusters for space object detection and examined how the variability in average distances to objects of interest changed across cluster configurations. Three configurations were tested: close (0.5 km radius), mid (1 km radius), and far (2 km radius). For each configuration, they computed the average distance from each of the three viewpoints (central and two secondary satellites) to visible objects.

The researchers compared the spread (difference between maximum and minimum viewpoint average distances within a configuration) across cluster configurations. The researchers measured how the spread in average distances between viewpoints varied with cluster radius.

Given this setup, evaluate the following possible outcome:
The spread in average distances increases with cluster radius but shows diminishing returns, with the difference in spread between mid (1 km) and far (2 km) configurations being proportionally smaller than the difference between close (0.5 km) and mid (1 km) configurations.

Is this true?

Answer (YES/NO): YES